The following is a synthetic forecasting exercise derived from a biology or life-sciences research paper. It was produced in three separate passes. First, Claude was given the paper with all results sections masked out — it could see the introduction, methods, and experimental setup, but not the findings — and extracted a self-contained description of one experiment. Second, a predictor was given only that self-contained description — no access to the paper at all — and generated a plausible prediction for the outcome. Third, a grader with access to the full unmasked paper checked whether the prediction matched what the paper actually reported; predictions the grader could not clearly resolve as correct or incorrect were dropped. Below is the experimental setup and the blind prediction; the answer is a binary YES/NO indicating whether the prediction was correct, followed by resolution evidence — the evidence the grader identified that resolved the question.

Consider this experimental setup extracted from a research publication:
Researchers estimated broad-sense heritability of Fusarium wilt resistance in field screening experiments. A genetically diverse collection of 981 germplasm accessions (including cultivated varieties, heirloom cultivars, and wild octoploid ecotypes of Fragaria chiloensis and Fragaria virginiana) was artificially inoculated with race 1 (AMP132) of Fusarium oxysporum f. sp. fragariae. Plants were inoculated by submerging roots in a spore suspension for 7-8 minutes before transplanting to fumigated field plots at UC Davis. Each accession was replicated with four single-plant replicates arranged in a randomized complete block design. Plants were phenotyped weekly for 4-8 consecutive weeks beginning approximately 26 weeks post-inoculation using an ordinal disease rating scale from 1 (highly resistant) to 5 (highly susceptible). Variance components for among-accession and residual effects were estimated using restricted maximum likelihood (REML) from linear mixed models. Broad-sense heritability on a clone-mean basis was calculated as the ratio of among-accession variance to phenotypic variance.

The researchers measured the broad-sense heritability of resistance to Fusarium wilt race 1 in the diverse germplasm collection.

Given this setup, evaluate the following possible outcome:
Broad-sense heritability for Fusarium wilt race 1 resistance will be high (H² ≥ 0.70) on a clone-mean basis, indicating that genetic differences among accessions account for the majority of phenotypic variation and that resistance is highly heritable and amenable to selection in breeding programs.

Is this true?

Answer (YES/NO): YES